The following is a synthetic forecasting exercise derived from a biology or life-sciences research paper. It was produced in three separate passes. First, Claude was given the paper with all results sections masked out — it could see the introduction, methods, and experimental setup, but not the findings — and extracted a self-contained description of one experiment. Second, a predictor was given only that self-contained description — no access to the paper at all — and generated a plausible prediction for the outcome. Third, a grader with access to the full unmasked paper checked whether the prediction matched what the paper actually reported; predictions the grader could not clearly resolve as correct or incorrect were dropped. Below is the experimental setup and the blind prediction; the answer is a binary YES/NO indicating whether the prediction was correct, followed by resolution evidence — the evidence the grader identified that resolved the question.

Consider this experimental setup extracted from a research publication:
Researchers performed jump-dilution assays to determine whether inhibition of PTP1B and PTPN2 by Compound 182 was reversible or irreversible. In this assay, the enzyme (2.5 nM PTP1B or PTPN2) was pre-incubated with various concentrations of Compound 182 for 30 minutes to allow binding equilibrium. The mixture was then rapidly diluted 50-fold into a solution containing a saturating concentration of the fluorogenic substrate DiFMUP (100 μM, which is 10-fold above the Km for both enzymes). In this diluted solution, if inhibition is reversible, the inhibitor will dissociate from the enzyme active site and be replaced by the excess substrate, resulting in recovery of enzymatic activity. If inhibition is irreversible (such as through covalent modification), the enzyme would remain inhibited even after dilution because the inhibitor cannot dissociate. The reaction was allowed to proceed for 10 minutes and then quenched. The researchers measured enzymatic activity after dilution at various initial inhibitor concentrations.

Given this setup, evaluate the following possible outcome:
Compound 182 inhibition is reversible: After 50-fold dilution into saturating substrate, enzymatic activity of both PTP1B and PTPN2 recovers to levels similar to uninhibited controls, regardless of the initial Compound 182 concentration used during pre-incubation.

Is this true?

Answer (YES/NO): YES